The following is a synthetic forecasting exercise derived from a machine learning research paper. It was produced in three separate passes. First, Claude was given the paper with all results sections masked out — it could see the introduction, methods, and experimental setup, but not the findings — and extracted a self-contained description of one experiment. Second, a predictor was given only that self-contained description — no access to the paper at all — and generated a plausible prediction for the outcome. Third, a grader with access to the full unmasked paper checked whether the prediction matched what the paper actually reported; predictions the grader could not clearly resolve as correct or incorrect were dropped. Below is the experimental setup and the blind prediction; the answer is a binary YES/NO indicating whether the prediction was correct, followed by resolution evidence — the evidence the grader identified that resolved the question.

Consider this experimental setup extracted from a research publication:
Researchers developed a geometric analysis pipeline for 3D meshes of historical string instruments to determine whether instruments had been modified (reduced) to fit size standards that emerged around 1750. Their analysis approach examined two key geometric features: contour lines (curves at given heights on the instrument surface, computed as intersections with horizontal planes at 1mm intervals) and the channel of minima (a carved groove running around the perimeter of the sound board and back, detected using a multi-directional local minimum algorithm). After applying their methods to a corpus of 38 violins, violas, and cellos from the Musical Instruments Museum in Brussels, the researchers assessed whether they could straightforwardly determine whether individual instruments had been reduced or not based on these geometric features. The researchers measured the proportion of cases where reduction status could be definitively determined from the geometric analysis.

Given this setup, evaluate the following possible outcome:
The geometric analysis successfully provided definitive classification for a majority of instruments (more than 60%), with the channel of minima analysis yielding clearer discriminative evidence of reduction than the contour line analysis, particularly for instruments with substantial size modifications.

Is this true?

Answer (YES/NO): NO